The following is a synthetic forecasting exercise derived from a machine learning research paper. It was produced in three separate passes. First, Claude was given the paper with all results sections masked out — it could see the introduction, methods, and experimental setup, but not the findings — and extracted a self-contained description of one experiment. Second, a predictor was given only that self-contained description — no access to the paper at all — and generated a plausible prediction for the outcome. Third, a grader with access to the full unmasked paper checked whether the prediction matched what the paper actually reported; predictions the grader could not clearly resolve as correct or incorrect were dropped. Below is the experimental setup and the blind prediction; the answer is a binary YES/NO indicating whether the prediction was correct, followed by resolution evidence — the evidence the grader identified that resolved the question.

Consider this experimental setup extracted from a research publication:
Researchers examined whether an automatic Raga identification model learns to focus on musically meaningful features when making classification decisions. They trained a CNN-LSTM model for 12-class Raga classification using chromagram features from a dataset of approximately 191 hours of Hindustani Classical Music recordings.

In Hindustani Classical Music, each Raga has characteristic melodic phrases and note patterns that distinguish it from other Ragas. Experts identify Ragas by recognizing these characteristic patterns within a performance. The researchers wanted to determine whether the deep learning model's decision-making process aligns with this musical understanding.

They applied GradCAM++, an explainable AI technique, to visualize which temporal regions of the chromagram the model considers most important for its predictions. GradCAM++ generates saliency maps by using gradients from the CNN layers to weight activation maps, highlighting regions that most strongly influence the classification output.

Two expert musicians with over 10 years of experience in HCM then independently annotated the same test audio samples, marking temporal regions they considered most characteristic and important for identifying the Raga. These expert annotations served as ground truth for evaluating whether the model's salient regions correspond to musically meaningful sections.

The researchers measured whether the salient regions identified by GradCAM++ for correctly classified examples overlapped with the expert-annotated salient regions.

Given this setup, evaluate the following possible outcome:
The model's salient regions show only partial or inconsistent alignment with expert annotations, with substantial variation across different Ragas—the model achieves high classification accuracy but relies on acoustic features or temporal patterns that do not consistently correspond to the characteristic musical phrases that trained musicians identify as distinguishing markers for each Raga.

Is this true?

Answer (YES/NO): NO